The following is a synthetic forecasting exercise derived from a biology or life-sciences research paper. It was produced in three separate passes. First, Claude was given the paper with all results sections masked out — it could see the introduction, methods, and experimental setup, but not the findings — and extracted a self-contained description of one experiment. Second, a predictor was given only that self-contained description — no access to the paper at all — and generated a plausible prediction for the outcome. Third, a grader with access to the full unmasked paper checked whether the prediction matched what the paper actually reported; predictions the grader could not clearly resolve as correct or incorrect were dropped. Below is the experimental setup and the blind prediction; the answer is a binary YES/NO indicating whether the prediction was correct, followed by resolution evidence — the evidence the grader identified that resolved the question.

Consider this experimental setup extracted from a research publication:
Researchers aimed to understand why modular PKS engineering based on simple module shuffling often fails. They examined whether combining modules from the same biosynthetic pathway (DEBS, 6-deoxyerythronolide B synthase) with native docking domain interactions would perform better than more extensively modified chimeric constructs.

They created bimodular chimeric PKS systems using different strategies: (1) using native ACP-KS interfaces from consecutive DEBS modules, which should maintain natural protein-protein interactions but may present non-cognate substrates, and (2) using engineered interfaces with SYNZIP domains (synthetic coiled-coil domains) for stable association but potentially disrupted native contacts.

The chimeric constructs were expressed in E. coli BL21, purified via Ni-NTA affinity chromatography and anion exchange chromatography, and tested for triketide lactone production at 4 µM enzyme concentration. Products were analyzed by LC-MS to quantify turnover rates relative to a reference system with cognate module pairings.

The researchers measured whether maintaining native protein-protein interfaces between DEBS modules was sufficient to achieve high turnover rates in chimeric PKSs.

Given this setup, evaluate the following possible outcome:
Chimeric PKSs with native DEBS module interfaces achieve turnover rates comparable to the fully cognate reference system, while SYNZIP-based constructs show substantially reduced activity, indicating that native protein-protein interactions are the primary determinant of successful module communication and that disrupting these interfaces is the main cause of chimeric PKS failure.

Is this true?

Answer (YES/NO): NO